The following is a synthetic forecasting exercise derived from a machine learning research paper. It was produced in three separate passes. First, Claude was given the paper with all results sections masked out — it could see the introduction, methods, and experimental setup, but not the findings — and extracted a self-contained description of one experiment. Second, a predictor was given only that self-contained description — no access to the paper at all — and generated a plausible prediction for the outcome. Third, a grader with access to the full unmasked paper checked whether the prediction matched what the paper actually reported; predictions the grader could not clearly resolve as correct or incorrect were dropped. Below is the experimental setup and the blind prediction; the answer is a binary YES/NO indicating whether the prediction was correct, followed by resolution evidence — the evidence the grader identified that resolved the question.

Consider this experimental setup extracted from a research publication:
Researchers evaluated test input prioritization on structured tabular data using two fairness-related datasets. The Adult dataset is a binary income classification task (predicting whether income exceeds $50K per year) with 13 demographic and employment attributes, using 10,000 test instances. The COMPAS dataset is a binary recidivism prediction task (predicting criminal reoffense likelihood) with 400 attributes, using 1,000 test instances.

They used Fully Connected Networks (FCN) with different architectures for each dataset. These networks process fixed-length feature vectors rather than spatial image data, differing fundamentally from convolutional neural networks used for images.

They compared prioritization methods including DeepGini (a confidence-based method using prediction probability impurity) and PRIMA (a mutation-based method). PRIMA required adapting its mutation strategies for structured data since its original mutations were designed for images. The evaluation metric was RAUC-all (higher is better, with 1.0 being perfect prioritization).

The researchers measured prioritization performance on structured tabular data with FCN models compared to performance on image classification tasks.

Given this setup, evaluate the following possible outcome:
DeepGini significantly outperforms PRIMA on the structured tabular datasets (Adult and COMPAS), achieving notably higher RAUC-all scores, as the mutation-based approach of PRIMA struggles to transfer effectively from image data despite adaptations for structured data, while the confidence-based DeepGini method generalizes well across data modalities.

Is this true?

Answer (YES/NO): NO